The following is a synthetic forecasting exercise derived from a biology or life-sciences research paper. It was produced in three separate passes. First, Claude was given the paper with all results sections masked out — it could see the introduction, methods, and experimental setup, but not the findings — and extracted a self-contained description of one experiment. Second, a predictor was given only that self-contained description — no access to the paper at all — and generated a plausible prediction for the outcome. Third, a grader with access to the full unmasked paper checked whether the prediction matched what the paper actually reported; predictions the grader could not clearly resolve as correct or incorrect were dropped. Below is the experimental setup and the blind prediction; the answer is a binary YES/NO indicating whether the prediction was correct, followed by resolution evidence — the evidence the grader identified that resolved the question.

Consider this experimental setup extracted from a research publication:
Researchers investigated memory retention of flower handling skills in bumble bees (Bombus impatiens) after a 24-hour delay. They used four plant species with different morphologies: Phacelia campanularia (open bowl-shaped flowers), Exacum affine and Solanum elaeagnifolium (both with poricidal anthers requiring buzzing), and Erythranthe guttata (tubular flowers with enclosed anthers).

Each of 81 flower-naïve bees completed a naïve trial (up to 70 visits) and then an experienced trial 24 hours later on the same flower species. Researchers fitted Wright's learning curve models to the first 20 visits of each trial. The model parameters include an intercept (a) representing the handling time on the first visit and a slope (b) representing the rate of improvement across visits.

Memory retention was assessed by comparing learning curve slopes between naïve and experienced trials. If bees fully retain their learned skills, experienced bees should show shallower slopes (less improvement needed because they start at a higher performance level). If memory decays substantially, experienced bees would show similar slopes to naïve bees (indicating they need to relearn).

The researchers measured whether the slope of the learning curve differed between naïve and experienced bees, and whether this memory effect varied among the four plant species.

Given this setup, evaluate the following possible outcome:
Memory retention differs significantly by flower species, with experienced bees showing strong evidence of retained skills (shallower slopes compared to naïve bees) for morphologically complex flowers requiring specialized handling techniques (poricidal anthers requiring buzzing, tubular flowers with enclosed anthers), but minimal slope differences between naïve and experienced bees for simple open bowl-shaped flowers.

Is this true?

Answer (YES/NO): NO